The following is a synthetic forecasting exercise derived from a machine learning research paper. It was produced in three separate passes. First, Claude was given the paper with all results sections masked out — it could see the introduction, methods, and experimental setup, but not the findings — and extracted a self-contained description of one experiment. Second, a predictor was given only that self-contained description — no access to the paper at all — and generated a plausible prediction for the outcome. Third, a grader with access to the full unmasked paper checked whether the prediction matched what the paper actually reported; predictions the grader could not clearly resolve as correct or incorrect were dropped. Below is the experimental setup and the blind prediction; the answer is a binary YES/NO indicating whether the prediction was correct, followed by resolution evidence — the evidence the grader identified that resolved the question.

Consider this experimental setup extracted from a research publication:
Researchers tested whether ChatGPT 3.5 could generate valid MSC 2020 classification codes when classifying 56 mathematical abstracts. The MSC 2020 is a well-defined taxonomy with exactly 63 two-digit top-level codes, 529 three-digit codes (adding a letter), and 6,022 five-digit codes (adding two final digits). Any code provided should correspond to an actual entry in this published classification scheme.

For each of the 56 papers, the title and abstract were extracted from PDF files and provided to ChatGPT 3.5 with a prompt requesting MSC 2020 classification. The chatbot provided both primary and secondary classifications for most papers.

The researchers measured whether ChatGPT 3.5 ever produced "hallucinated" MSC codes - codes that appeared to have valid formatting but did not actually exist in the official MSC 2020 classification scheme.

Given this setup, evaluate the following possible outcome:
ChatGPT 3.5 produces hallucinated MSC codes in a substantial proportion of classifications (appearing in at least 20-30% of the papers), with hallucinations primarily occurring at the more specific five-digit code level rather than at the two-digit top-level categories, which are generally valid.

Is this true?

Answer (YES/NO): NO